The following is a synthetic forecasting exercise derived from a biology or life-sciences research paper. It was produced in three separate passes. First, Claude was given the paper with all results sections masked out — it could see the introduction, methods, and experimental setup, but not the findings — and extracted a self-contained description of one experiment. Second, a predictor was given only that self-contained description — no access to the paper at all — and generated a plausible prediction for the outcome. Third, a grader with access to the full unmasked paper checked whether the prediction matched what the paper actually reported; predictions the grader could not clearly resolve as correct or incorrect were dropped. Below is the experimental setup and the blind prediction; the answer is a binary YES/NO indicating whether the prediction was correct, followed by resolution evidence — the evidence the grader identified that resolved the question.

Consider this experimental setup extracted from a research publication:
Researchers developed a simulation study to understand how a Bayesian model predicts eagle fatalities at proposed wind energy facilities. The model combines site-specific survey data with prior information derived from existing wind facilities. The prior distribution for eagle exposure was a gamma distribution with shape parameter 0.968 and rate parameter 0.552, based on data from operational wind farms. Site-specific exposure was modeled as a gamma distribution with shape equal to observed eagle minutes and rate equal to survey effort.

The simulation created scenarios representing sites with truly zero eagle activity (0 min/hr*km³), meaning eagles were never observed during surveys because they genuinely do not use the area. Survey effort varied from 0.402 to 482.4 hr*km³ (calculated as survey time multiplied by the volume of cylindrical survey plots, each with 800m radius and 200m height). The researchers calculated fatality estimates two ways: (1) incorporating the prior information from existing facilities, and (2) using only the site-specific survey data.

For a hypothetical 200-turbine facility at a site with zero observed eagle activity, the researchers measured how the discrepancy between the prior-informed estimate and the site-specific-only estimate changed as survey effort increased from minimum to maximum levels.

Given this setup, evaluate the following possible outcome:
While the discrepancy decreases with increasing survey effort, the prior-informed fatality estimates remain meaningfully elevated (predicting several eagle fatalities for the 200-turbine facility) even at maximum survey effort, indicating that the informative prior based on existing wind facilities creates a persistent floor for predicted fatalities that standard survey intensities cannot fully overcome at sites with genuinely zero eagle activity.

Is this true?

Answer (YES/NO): NO